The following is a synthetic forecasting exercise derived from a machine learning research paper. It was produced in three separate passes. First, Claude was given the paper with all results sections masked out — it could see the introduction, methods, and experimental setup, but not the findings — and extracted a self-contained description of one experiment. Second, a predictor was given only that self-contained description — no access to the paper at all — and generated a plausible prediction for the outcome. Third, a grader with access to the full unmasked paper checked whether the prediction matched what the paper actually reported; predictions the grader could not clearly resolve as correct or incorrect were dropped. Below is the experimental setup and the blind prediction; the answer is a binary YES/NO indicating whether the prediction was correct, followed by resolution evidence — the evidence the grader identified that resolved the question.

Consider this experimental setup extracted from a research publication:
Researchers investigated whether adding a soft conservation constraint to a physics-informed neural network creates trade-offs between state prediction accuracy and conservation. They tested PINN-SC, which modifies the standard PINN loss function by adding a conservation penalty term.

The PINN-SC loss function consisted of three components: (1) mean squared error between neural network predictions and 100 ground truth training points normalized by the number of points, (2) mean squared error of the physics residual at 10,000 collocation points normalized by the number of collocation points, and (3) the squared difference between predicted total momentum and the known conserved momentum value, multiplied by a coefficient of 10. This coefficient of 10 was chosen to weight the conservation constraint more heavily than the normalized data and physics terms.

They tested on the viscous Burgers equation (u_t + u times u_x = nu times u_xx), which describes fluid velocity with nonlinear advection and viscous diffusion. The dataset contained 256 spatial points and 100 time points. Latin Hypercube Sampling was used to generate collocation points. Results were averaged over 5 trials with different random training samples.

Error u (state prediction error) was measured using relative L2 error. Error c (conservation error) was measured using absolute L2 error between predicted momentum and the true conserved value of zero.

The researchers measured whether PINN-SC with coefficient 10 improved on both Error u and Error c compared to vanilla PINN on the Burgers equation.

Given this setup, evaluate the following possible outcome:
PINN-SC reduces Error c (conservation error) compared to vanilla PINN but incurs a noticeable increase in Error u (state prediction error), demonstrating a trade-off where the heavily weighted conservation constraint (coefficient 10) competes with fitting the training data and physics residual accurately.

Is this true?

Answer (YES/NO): NO